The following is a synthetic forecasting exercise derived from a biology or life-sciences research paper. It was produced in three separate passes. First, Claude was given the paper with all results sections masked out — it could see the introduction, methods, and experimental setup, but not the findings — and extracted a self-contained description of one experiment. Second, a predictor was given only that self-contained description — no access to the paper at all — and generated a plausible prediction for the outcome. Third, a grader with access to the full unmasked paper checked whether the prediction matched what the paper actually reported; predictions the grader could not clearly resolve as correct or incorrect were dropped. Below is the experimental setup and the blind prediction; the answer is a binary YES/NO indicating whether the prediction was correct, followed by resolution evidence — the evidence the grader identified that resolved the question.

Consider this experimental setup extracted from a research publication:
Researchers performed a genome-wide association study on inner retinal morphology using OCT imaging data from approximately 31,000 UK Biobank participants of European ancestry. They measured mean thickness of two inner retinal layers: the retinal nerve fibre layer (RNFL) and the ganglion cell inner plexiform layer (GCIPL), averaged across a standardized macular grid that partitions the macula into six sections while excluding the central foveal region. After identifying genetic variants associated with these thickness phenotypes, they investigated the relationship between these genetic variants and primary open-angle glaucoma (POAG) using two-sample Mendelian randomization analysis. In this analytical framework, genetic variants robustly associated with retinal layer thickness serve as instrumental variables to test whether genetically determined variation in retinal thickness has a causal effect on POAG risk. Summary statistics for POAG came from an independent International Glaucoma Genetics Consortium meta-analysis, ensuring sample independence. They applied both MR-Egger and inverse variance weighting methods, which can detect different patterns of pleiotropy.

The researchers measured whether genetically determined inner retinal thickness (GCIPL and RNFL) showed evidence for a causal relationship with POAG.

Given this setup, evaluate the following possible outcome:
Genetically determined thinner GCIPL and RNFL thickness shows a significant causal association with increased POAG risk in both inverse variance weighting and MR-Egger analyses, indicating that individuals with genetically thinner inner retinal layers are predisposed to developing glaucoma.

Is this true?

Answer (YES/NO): NO